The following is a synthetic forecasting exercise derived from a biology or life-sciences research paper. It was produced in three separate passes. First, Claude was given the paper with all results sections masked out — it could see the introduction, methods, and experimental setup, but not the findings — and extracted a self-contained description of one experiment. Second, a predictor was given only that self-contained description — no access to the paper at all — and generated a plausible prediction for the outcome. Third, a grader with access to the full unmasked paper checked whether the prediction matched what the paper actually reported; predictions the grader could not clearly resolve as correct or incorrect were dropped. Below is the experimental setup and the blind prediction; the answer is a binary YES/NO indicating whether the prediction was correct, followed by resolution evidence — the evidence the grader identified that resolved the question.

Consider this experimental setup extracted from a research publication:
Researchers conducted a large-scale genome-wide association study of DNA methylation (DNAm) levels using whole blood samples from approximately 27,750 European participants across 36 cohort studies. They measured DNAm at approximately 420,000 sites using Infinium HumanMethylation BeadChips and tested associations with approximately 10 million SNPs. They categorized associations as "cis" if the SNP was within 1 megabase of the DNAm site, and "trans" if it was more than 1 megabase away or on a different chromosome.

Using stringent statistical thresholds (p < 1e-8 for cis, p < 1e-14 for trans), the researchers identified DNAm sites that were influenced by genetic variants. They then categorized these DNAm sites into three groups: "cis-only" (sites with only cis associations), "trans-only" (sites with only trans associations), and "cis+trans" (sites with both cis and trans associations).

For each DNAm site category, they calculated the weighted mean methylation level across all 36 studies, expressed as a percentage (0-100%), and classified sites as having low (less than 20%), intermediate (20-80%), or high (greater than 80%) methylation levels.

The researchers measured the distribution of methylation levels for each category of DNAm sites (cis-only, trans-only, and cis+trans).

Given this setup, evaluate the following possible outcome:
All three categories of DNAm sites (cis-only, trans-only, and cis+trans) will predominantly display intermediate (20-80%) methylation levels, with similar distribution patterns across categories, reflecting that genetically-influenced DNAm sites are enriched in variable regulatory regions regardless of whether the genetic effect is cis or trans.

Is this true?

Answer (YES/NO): NO